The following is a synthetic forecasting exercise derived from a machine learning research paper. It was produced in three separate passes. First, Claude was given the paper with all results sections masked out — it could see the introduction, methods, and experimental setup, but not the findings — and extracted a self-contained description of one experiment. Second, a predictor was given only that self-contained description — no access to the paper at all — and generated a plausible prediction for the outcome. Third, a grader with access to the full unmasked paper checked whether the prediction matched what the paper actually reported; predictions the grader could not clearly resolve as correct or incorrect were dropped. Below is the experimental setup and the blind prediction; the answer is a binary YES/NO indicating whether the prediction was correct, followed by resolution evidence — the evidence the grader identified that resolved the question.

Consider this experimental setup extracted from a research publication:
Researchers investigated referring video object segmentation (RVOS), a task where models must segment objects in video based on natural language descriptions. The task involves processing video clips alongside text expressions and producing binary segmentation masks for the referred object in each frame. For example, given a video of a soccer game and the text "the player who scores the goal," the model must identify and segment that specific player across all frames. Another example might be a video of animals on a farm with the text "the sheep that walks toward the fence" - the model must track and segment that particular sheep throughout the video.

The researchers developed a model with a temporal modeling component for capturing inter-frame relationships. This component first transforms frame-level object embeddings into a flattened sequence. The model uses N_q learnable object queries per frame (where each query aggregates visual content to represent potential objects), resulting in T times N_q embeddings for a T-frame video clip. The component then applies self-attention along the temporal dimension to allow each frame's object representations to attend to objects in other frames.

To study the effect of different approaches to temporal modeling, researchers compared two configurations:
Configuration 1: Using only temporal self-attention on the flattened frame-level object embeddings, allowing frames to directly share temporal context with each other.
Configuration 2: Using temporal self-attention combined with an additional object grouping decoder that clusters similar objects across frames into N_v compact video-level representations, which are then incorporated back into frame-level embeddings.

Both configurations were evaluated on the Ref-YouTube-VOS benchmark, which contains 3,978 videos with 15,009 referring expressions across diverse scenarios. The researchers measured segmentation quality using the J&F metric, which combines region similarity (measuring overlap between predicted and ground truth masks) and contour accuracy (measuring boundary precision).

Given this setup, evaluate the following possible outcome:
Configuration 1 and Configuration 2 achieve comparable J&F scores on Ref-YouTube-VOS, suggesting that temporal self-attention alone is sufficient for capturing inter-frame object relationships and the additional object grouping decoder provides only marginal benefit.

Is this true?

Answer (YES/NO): NO